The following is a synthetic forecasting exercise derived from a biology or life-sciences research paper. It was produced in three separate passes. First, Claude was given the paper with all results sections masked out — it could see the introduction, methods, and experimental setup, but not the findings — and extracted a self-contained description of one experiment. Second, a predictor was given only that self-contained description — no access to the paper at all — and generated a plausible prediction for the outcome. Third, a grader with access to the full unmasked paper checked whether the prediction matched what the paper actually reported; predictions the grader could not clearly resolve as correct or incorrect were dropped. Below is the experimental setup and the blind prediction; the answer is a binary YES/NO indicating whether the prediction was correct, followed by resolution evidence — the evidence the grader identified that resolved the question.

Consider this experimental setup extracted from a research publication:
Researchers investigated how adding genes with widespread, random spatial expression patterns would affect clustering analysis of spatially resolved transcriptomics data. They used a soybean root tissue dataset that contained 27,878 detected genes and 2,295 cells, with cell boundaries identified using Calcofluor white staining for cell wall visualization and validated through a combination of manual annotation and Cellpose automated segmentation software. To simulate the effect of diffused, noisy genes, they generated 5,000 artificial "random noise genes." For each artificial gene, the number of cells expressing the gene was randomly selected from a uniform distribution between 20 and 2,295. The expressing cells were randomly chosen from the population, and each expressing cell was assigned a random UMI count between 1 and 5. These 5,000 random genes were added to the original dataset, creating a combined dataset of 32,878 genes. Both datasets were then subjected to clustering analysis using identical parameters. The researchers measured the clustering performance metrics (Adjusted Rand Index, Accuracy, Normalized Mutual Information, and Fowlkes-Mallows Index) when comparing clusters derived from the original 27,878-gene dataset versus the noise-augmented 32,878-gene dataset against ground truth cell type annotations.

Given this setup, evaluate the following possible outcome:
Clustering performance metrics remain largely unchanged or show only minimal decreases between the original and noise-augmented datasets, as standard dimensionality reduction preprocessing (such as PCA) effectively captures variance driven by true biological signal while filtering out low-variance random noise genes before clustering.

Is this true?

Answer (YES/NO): NO